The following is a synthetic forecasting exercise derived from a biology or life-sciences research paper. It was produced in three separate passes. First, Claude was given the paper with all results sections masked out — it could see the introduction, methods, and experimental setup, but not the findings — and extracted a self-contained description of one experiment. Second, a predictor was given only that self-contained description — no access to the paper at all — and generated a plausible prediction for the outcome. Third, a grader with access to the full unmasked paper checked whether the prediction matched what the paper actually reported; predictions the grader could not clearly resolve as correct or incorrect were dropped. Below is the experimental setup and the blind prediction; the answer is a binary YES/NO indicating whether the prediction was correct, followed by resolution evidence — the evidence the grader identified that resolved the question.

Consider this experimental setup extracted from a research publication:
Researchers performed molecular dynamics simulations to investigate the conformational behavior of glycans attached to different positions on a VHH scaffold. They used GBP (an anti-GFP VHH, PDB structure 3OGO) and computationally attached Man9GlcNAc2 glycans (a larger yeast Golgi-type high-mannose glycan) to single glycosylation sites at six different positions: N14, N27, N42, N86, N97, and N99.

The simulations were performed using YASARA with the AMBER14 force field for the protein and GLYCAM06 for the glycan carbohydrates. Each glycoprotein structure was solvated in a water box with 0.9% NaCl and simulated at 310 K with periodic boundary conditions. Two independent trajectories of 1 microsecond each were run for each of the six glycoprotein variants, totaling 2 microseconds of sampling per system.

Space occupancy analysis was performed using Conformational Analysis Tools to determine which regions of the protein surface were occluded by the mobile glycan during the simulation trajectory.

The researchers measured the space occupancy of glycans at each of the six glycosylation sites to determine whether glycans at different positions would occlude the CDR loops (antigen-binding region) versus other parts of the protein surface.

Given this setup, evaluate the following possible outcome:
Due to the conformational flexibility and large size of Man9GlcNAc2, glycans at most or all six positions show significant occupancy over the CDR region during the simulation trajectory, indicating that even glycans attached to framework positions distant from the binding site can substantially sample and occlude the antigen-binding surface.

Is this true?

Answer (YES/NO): NO